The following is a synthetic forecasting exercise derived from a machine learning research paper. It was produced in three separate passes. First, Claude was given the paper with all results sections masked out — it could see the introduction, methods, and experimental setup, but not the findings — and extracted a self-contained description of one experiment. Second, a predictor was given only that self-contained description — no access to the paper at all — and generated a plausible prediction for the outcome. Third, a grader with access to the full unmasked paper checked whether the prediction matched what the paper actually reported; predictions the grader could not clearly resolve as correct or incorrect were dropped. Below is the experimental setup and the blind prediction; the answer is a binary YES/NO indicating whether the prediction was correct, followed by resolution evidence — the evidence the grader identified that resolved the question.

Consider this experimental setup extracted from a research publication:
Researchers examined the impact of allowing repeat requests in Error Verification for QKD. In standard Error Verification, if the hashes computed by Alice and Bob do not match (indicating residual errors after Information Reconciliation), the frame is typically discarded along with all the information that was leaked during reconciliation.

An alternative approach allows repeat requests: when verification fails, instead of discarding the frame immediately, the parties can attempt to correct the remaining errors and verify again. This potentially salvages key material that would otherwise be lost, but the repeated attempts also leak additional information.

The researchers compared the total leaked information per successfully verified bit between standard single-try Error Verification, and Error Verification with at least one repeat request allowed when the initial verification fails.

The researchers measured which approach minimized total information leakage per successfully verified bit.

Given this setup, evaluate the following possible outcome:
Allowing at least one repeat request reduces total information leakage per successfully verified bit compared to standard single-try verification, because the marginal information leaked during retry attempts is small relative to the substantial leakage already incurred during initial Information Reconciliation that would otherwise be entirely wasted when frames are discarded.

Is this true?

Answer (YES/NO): YES